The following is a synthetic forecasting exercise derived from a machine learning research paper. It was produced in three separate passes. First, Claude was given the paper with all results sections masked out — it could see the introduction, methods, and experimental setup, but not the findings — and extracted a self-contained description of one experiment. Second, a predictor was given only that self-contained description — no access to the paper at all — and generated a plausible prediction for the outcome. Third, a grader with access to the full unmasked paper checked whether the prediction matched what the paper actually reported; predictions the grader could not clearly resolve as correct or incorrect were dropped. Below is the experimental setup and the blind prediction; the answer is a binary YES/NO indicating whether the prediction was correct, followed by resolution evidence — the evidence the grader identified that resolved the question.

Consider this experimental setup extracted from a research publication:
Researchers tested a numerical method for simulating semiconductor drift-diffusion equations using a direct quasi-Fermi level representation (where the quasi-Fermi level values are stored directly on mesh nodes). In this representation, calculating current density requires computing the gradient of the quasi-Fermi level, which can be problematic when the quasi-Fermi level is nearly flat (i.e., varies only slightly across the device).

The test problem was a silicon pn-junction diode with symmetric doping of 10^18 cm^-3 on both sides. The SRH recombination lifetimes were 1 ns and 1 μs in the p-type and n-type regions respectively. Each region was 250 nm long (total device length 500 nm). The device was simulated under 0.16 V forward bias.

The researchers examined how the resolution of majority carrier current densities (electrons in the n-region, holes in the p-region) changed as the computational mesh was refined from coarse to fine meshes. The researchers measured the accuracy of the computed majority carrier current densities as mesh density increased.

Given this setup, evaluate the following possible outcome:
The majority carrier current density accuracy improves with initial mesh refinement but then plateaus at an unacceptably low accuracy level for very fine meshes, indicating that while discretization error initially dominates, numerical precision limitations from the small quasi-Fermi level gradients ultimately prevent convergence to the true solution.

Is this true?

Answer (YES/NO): NO